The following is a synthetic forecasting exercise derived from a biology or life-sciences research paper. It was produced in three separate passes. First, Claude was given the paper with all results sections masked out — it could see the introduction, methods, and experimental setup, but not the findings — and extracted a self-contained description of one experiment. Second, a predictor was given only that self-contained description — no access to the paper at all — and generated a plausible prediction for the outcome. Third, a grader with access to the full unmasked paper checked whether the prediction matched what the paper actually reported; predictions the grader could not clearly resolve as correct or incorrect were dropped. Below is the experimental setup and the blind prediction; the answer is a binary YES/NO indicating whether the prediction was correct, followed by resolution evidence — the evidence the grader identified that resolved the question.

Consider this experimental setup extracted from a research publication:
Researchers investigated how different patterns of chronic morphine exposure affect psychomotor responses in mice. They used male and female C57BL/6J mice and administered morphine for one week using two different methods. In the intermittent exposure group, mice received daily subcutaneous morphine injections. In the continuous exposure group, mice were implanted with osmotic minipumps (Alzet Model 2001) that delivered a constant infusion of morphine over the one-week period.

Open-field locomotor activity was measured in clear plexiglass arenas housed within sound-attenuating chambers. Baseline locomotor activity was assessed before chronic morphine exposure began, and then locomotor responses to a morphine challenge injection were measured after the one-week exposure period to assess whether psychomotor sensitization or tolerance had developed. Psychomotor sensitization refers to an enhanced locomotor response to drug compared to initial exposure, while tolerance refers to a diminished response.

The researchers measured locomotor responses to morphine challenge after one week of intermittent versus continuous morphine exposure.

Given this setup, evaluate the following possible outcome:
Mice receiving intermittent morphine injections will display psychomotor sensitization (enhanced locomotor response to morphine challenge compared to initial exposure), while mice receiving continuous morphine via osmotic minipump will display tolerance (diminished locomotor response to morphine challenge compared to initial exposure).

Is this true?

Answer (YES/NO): YES